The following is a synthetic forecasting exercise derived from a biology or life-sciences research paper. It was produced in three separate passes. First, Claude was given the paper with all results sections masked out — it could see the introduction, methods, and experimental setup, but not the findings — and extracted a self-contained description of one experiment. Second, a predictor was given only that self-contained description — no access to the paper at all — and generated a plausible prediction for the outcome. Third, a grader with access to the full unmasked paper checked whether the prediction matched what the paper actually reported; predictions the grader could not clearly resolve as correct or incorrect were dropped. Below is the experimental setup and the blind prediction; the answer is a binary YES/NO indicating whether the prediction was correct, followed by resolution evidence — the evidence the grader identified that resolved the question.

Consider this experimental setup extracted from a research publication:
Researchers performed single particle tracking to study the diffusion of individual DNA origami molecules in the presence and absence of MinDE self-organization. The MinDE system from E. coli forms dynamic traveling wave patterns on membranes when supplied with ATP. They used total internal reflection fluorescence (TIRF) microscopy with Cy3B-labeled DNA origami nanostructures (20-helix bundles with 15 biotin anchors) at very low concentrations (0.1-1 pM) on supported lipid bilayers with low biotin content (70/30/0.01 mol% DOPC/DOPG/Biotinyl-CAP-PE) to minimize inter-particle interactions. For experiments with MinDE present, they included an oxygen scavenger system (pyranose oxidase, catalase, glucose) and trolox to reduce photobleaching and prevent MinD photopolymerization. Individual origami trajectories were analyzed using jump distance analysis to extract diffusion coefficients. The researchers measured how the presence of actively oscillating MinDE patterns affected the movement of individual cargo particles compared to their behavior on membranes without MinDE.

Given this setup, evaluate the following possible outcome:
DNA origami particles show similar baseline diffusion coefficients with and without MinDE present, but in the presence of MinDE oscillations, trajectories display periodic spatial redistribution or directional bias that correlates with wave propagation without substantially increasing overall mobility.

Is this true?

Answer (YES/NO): NO